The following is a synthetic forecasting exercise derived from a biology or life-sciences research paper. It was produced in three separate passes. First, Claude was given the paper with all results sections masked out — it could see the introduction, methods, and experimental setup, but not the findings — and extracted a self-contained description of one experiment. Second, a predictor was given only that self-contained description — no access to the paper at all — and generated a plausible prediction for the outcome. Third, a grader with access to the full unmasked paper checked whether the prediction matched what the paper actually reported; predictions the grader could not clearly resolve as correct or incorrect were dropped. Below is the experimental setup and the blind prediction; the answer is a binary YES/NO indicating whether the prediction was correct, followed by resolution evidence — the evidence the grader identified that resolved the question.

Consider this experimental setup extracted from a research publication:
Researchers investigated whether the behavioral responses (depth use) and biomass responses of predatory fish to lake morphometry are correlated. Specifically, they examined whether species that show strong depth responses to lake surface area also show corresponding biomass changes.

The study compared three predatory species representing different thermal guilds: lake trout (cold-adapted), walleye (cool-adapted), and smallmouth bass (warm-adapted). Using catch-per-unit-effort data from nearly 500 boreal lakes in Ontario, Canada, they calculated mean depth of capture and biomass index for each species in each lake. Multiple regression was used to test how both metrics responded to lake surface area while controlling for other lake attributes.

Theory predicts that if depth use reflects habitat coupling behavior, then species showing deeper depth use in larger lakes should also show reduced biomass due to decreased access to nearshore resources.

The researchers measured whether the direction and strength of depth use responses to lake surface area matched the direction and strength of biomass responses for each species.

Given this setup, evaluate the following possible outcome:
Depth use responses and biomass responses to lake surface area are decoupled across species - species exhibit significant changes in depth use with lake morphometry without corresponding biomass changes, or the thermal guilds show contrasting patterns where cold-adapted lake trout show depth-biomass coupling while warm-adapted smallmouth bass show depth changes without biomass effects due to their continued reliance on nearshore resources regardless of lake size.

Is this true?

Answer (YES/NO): NO